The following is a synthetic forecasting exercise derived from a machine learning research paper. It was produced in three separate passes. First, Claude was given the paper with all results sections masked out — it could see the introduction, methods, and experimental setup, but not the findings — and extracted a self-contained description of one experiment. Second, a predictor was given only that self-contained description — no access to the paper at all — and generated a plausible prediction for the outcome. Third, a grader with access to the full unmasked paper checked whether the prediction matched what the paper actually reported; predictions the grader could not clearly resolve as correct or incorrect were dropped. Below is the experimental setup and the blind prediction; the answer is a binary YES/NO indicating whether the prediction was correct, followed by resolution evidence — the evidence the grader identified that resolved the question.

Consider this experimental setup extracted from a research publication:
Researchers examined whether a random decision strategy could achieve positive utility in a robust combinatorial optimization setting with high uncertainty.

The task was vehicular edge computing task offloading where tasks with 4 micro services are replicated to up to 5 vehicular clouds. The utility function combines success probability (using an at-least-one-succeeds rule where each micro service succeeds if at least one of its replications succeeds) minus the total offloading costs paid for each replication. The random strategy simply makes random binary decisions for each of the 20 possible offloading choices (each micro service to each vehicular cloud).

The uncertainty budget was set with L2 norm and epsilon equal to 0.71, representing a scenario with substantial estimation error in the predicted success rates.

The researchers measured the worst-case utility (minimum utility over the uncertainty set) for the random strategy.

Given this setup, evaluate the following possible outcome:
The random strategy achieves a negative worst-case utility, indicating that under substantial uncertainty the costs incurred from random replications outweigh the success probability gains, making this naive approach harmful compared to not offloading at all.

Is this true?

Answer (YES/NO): YES